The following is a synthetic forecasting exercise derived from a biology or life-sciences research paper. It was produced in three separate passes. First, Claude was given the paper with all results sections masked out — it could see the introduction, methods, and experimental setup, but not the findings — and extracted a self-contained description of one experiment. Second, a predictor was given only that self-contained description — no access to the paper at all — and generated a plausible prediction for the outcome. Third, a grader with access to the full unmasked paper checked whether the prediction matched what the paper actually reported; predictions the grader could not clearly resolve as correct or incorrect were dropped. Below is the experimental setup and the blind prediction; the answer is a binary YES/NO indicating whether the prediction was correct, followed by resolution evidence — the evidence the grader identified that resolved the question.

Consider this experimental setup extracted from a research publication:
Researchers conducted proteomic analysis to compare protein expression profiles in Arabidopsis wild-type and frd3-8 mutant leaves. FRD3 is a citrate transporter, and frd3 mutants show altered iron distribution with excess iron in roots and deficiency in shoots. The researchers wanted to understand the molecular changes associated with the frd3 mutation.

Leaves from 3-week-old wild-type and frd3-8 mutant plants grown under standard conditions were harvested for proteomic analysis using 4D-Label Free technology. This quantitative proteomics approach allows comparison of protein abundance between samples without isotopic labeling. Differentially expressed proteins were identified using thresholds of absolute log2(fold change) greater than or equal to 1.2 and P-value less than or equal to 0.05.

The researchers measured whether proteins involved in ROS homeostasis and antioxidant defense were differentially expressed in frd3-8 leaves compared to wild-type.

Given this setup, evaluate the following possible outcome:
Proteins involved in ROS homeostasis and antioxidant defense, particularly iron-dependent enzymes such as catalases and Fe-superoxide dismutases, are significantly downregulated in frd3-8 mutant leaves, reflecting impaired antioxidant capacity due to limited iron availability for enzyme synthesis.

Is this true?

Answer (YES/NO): NO